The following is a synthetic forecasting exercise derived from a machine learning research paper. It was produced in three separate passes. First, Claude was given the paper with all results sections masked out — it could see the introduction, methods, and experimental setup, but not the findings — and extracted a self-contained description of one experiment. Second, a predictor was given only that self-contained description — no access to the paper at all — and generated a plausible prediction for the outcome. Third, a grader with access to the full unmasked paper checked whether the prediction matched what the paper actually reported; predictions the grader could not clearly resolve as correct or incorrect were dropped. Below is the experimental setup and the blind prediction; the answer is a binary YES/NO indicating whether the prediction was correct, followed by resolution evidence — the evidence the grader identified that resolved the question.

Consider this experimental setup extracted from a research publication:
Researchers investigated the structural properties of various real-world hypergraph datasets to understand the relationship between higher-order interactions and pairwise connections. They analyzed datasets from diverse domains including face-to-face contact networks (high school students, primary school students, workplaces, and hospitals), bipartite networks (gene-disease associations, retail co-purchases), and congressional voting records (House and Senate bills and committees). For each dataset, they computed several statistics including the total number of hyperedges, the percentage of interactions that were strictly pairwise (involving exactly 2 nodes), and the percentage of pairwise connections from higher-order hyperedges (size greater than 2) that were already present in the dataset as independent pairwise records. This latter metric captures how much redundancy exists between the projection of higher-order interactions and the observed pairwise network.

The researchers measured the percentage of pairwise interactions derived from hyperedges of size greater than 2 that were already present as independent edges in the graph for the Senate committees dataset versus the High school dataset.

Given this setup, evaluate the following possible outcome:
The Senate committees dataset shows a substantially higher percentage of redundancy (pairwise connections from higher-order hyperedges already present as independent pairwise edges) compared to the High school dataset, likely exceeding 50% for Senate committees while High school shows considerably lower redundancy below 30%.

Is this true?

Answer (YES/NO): NO